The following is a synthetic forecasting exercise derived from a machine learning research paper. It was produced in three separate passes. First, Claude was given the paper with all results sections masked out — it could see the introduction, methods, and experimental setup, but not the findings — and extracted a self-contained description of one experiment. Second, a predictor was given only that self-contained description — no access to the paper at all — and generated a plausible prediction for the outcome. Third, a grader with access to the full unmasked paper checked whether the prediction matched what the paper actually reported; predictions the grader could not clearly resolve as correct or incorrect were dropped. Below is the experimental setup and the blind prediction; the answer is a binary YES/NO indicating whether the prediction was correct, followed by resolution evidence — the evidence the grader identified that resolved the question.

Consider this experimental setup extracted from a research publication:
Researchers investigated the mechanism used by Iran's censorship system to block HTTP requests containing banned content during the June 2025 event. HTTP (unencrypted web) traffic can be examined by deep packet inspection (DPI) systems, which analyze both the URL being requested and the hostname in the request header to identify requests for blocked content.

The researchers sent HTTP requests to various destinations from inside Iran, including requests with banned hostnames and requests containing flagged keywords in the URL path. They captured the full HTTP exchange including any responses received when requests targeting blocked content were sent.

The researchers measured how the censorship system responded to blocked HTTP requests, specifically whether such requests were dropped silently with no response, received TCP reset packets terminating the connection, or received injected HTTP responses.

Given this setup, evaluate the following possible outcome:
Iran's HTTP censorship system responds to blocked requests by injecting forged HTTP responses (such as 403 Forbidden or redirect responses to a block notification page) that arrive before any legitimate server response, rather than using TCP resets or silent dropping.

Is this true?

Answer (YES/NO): NO